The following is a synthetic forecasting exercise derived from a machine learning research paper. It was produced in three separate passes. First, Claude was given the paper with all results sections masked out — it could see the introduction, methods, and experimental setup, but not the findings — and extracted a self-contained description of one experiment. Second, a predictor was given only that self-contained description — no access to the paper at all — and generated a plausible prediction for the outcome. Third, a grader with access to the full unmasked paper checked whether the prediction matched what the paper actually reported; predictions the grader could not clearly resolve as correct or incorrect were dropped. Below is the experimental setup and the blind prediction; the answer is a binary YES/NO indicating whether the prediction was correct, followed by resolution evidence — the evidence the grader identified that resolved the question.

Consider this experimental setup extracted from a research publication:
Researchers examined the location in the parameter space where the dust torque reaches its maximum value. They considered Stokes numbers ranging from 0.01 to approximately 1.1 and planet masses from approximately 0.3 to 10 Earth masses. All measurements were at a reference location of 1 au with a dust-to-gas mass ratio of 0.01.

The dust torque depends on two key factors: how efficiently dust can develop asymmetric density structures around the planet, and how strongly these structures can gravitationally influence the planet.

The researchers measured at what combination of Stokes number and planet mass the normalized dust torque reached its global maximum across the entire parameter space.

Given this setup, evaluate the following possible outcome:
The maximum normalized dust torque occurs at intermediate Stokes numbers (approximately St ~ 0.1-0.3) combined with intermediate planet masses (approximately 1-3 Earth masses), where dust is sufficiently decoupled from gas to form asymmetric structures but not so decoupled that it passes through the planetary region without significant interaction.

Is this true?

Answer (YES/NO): NO